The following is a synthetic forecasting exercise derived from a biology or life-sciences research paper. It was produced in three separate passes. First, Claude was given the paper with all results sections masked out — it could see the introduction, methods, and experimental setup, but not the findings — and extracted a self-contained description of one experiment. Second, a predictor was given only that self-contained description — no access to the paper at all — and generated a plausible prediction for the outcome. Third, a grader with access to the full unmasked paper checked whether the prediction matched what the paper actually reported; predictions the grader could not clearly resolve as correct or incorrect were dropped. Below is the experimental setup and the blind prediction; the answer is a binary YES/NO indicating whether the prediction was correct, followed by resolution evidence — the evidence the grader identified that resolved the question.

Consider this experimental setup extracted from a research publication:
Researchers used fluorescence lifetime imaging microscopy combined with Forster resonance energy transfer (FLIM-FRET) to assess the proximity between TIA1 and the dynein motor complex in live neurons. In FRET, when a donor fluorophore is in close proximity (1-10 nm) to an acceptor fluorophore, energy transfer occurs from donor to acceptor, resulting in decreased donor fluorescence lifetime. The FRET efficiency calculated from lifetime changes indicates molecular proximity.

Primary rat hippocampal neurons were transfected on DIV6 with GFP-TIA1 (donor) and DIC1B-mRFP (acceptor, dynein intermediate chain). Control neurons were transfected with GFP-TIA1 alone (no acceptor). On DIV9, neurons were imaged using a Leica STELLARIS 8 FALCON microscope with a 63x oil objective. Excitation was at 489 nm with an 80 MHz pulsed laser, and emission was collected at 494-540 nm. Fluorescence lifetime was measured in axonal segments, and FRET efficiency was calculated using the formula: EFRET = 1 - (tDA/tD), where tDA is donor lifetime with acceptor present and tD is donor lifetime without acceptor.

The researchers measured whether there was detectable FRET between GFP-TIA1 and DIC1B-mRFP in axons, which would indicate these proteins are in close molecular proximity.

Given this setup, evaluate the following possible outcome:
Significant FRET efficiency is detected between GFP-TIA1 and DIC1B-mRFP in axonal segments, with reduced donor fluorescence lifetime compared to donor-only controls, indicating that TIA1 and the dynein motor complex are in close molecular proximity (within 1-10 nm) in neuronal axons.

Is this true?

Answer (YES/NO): YES